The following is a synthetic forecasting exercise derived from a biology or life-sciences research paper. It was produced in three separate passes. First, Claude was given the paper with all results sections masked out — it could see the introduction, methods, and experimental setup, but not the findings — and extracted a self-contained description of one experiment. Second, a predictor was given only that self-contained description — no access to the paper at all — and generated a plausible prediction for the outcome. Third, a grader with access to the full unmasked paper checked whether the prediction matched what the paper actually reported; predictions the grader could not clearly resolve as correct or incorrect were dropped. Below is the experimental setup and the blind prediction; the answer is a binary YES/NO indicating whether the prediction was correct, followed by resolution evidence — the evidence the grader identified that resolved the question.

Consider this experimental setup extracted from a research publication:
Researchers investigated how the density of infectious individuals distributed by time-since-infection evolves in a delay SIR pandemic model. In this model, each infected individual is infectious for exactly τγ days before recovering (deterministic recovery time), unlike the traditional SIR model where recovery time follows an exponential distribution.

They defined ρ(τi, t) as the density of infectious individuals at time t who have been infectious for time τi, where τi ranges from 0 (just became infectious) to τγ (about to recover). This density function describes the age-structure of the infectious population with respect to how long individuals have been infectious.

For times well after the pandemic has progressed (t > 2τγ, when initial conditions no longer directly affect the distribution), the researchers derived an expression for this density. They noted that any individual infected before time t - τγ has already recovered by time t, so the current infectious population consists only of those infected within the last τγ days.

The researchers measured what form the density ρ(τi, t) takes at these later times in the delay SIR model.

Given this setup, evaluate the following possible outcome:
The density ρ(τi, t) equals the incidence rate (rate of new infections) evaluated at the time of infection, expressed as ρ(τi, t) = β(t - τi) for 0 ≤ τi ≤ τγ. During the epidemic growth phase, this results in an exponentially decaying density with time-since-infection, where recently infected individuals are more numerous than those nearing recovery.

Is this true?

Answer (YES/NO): YES